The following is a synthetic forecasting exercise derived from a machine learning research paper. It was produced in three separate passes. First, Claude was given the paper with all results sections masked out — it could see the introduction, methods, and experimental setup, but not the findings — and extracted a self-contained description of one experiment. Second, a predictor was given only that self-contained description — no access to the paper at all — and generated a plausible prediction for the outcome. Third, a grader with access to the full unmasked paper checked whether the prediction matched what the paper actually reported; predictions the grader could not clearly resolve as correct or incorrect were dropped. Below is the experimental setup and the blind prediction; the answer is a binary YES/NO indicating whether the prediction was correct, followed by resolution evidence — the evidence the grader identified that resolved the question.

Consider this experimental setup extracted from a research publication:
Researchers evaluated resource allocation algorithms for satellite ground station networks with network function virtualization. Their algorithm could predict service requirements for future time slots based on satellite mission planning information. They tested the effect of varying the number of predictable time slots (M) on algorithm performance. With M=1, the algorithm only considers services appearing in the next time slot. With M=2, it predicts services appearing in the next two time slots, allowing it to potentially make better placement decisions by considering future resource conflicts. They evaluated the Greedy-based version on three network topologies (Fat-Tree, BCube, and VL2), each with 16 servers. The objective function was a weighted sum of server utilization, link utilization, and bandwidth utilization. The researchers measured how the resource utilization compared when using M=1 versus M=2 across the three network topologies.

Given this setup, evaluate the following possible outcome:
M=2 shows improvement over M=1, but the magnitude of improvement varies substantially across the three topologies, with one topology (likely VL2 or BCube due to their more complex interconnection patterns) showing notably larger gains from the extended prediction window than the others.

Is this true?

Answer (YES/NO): NO